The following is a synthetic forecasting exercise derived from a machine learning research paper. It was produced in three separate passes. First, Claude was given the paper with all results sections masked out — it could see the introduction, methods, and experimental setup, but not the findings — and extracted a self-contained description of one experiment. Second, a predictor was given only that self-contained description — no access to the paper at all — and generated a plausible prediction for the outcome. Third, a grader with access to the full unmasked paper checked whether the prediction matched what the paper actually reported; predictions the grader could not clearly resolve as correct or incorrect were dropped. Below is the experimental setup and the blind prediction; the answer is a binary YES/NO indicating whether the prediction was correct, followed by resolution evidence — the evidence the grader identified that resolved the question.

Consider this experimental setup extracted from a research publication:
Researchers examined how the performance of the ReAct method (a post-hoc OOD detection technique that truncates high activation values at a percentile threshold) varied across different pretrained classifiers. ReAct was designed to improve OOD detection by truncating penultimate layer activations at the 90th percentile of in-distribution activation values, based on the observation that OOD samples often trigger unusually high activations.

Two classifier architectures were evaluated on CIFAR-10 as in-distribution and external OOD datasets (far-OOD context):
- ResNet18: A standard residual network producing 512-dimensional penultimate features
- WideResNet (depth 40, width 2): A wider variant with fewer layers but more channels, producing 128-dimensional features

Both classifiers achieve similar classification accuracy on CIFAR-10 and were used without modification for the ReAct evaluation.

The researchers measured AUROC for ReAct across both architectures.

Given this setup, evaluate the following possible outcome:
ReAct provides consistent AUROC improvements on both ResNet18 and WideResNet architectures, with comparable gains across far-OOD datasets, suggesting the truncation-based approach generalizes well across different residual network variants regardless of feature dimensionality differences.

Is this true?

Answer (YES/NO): NO